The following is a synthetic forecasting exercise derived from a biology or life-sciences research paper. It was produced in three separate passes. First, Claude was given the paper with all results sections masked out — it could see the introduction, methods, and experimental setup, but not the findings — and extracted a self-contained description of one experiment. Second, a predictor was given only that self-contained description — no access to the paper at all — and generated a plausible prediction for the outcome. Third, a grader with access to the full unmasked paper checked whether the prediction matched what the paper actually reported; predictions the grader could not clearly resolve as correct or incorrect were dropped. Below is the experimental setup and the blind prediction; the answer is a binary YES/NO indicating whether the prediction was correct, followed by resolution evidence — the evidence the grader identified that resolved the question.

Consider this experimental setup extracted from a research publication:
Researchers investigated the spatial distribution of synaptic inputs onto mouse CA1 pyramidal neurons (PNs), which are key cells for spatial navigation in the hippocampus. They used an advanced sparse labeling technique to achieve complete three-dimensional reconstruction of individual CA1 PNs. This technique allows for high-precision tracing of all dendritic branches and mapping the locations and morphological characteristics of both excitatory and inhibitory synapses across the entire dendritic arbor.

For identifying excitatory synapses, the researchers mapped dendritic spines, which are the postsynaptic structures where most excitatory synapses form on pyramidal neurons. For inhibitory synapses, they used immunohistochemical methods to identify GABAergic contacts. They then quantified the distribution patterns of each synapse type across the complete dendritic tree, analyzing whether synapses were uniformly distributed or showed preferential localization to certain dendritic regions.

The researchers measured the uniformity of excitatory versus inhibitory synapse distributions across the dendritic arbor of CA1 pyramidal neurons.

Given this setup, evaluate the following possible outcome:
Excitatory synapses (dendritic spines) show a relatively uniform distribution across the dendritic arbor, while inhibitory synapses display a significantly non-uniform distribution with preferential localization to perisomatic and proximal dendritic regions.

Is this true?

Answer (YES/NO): NO